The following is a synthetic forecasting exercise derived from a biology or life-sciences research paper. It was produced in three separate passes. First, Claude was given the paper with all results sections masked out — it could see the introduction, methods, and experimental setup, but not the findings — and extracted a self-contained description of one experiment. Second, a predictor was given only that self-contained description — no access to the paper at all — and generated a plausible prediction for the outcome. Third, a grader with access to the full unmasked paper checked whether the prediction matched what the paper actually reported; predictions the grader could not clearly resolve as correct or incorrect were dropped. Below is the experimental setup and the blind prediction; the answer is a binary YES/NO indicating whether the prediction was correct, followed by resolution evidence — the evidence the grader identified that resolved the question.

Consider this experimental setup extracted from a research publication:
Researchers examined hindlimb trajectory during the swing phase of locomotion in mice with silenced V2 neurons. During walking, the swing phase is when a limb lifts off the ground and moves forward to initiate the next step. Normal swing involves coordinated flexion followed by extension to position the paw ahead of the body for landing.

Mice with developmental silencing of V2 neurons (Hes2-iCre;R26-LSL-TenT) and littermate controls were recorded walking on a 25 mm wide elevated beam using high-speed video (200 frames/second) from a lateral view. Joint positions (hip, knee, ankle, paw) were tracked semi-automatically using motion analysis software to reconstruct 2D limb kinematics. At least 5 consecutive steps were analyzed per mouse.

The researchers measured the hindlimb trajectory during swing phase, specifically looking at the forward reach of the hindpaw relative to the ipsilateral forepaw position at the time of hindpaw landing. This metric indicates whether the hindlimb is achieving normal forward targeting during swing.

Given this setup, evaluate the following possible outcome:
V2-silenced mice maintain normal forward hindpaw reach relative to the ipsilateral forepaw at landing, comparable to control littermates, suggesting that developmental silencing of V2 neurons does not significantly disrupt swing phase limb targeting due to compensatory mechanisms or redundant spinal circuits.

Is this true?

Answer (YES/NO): NO